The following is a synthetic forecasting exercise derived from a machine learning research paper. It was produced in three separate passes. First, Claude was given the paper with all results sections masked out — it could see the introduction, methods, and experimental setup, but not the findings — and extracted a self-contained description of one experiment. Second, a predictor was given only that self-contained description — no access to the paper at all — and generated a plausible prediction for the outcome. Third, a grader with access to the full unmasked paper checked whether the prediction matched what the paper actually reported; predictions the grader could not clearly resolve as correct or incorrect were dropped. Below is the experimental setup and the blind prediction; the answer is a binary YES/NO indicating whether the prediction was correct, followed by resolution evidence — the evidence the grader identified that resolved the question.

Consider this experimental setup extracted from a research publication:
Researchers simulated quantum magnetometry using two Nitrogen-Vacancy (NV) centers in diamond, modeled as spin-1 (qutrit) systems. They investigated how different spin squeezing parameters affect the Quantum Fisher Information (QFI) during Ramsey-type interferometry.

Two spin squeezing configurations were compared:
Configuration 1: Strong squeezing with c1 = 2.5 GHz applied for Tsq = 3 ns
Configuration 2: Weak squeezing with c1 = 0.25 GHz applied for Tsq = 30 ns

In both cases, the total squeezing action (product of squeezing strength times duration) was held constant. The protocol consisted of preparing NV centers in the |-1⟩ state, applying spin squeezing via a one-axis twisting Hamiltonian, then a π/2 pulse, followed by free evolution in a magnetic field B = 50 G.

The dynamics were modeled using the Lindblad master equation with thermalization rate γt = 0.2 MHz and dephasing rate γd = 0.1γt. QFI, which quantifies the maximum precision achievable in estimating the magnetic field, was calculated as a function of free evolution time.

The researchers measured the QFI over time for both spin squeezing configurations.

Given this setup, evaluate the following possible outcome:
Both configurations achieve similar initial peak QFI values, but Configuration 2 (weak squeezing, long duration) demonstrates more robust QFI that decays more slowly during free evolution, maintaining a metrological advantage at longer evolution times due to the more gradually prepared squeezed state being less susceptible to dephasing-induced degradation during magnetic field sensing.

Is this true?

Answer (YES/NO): NO